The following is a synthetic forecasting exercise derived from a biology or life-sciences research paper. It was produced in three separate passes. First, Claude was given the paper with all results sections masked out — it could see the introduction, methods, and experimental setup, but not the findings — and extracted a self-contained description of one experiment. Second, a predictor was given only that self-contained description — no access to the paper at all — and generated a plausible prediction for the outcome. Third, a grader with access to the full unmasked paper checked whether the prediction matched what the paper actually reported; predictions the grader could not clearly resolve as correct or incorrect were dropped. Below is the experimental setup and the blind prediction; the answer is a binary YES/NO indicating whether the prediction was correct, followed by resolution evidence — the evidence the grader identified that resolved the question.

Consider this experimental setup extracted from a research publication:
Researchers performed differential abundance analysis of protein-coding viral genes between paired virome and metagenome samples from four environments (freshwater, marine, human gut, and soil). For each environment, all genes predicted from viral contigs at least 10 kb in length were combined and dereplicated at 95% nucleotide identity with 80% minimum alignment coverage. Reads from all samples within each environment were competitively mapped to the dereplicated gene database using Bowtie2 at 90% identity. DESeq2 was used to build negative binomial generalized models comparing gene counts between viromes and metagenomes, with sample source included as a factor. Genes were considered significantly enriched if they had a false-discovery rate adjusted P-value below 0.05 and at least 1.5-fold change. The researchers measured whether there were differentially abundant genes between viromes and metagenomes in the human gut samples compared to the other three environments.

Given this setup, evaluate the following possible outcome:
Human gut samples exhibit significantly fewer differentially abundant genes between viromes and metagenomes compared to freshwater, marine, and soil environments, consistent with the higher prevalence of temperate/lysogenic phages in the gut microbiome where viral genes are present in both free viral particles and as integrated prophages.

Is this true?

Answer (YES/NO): YES